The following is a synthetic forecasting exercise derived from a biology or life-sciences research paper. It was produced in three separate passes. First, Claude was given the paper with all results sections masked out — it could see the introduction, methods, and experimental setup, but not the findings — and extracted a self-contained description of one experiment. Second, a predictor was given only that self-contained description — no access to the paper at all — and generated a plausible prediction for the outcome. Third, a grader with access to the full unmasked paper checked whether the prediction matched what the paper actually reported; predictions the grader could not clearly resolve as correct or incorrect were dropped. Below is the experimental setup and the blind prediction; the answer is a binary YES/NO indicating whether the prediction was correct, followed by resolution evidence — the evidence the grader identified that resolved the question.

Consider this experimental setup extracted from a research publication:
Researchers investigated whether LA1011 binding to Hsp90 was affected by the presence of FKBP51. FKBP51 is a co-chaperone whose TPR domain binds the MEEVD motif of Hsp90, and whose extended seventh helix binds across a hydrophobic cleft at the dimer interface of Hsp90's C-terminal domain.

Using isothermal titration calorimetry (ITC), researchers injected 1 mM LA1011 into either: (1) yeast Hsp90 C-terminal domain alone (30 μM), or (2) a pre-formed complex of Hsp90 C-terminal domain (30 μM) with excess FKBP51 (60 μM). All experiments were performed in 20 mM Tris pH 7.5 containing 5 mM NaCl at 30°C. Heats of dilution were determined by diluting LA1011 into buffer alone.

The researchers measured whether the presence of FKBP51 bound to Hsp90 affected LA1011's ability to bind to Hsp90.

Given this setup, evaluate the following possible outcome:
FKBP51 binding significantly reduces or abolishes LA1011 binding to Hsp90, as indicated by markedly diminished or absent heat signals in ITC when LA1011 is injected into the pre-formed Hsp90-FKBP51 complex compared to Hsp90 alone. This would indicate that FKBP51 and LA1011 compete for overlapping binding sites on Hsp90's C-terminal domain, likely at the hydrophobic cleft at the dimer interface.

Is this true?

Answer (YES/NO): YES